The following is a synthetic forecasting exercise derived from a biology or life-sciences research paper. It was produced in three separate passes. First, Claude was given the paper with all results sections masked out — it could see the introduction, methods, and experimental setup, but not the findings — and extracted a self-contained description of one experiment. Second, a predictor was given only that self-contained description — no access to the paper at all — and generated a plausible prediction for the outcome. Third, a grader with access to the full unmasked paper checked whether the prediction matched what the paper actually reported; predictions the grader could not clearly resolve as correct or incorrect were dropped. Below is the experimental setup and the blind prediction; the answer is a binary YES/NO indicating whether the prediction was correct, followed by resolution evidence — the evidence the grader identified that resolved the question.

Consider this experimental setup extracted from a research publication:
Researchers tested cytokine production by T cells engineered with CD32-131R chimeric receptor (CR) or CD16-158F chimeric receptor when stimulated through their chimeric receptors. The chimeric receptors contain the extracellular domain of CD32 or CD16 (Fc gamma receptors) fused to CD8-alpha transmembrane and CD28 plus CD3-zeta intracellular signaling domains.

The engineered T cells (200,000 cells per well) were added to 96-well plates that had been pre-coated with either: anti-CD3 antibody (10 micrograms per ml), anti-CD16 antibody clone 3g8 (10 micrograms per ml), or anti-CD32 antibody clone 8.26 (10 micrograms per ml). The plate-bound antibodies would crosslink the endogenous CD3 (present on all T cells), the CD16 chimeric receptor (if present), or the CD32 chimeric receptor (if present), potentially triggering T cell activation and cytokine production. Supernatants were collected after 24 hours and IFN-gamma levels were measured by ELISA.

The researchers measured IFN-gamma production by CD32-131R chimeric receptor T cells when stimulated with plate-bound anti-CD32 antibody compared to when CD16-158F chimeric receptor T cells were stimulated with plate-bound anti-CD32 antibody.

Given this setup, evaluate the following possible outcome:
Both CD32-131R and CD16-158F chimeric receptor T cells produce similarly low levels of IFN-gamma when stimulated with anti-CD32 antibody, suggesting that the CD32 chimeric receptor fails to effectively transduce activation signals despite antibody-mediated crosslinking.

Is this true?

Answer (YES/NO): NO